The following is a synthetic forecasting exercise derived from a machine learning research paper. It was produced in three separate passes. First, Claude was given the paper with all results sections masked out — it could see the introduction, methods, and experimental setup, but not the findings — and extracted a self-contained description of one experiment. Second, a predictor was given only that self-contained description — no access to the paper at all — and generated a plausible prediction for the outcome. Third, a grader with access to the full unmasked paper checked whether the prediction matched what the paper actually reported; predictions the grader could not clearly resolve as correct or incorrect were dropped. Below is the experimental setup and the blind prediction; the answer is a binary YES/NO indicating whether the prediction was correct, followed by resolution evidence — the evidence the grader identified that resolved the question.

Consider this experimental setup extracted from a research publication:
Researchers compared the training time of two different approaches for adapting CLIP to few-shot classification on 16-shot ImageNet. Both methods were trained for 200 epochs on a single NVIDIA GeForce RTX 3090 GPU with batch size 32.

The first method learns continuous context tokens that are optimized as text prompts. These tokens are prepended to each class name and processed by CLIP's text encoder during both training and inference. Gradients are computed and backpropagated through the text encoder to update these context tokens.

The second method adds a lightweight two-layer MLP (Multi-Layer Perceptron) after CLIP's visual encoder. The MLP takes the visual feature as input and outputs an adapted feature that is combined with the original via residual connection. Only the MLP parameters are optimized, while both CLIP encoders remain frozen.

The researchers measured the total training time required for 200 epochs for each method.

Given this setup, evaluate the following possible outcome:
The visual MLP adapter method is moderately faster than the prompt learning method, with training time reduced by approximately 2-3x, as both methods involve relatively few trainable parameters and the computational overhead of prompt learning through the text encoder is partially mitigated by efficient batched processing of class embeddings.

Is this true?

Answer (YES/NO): NO